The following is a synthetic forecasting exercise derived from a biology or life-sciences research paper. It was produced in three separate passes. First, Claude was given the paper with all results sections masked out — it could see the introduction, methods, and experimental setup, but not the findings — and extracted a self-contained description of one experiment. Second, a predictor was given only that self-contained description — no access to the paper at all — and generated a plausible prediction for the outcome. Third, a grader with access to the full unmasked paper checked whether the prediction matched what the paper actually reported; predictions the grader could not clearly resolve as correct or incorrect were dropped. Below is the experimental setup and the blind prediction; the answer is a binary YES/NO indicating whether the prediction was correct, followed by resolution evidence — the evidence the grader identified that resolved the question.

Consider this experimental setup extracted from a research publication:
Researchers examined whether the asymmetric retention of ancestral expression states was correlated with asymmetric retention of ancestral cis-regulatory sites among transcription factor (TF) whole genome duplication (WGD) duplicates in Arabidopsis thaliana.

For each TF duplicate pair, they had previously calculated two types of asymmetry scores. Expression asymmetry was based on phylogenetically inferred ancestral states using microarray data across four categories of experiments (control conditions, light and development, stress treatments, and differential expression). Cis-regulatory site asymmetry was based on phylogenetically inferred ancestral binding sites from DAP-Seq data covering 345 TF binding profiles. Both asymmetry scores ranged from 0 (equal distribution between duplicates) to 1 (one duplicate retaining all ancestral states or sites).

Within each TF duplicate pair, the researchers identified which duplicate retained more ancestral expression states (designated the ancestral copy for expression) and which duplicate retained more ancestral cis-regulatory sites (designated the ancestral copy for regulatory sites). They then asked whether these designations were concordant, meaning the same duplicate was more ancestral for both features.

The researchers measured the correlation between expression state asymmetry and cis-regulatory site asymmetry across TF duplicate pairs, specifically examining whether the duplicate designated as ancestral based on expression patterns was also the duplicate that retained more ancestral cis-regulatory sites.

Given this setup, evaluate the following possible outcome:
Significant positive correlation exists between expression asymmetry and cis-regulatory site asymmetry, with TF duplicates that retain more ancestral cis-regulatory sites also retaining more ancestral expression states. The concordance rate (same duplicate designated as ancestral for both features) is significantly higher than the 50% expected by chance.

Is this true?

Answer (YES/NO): NO